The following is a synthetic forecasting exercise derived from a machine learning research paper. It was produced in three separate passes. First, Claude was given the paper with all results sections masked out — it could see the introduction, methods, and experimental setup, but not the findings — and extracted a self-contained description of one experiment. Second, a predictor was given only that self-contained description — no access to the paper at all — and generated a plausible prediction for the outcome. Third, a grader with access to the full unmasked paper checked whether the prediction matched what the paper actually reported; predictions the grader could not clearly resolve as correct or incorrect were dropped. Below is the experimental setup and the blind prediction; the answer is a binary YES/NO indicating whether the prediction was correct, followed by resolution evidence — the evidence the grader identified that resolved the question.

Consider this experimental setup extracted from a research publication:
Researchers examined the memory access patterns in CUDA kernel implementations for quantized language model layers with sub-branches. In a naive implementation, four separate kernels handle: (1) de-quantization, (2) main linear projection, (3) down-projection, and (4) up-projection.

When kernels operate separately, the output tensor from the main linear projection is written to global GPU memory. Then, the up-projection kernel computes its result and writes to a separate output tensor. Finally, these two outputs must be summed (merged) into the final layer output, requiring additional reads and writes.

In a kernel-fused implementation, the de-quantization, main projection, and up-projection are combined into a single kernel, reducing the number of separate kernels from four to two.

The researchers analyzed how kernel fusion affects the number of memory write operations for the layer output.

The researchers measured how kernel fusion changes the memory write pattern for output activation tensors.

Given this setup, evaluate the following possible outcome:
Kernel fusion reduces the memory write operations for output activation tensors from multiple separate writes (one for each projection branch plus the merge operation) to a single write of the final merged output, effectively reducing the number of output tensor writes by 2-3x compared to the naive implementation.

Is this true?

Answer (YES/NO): NO